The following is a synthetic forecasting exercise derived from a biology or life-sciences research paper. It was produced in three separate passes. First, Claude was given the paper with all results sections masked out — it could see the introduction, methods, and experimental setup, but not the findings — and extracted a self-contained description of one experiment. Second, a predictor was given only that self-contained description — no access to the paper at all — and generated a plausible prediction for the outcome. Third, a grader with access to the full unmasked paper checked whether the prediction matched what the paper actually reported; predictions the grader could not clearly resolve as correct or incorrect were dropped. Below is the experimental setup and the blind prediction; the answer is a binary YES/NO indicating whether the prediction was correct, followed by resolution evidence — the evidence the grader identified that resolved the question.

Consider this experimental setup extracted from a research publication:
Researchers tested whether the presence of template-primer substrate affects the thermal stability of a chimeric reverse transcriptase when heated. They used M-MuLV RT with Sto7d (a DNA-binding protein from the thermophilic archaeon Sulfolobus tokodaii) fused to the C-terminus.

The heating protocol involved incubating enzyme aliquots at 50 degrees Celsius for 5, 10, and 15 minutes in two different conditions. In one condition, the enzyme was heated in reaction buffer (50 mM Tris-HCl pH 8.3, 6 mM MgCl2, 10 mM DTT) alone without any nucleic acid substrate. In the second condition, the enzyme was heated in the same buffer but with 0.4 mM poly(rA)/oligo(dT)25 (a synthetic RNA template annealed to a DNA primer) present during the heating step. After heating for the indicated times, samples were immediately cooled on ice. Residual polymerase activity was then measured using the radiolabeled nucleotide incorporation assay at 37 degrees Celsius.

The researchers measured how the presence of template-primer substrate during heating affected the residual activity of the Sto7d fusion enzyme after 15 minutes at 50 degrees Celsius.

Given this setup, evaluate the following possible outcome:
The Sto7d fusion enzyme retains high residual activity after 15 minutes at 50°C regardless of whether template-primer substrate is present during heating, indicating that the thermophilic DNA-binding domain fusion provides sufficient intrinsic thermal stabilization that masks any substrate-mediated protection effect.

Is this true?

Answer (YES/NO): NO